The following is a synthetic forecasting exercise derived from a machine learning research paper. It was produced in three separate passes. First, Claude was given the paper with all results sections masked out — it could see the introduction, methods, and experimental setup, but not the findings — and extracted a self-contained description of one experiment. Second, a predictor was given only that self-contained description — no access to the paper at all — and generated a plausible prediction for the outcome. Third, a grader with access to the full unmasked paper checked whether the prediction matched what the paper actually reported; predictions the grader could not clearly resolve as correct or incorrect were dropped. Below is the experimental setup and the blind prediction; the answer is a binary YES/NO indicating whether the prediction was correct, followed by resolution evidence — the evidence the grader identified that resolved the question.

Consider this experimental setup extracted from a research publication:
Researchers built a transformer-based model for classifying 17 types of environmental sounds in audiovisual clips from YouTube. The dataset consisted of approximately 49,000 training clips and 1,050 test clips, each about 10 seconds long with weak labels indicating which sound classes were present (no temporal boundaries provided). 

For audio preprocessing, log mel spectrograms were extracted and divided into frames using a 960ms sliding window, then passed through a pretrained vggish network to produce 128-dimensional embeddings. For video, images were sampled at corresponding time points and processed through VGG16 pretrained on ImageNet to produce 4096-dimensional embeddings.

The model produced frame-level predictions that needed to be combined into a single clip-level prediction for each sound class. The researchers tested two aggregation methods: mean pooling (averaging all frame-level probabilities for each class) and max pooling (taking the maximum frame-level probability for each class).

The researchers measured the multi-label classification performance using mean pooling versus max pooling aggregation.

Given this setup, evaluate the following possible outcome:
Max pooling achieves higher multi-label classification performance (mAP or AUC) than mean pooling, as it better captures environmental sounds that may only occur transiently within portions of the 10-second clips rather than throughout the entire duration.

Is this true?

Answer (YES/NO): NO